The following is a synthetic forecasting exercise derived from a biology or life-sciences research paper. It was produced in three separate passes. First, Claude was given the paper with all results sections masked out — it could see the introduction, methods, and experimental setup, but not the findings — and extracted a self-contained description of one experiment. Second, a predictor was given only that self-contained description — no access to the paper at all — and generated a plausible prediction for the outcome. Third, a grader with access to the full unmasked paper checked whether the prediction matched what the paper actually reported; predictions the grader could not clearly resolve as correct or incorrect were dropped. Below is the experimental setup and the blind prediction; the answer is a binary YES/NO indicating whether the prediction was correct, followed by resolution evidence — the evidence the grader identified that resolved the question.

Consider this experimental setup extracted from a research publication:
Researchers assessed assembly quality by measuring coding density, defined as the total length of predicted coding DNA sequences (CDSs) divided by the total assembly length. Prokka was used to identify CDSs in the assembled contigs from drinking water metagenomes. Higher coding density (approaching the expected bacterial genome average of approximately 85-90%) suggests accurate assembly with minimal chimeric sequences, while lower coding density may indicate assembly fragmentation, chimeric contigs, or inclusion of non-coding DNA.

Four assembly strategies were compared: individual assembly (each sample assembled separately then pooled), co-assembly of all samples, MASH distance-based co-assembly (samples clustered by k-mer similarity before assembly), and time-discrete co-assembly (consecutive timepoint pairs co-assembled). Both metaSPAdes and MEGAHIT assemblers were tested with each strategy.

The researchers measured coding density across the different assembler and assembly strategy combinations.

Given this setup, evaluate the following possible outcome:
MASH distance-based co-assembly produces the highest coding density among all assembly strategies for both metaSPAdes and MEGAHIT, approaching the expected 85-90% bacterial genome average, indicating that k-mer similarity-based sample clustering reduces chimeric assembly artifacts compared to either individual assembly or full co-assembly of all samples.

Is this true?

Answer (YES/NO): NO